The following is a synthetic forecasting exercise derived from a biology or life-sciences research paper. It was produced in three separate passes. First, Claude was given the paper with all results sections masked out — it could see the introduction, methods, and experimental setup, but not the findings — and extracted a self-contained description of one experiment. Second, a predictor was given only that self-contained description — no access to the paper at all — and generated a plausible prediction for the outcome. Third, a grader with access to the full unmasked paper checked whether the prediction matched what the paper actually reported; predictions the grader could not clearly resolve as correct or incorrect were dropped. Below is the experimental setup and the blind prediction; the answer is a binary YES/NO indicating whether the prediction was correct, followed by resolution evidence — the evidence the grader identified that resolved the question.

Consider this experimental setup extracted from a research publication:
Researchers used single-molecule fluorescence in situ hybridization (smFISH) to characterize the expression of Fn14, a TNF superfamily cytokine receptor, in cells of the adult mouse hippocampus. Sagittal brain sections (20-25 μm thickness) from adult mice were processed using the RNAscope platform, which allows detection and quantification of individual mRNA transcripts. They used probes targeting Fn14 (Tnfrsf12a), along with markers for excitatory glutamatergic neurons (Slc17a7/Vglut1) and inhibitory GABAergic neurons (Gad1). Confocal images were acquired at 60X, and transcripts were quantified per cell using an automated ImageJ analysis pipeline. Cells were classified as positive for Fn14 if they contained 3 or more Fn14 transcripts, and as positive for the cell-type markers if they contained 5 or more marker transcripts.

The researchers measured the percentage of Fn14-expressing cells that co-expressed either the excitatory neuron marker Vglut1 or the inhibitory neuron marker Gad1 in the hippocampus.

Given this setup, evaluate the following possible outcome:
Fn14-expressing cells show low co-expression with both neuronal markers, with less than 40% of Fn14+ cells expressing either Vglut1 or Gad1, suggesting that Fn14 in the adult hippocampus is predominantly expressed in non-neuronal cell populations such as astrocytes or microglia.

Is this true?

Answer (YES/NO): NO